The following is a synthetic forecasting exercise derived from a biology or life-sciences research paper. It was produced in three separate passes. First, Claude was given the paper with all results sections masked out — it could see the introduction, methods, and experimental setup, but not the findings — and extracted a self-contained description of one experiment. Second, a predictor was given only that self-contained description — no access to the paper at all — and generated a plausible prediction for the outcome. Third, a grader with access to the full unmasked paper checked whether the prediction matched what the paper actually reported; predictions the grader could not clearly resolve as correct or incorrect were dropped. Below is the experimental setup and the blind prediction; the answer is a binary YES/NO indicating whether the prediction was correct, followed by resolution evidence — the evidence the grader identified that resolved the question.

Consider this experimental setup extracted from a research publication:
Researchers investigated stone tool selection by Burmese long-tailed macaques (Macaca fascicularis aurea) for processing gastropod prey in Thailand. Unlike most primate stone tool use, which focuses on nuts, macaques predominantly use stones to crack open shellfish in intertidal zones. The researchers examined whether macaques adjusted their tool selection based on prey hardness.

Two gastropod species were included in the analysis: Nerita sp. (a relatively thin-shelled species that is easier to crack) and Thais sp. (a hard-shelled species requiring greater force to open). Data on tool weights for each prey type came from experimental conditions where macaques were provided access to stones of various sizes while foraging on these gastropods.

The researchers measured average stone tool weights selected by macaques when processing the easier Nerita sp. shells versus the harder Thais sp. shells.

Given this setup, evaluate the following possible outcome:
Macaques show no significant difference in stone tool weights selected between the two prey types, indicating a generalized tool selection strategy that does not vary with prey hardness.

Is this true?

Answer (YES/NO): NO